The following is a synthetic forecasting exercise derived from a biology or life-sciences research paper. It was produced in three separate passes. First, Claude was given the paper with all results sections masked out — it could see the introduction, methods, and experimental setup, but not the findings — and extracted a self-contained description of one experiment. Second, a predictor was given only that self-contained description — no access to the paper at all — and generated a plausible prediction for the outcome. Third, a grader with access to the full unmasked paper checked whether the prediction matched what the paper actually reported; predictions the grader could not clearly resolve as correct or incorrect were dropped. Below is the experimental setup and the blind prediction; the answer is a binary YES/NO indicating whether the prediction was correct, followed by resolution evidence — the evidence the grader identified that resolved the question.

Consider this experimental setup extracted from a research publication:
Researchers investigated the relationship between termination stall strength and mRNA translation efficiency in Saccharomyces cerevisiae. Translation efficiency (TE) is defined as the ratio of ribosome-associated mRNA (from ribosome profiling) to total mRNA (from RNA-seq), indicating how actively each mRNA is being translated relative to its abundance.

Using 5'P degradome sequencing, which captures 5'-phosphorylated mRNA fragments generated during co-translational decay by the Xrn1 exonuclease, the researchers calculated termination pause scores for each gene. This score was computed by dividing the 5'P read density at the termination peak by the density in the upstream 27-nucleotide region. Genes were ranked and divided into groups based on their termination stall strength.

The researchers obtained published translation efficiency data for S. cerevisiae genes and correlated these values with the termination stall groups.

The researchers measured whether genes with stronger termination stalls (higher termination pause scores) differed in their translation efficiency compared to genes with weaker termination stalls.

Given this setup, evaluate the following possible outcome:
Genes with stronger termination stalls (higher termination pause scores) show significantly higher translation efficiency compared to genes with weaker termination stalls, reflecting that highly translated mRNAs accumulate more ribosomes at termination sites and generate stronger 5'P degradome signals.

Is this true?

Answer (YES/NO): NO